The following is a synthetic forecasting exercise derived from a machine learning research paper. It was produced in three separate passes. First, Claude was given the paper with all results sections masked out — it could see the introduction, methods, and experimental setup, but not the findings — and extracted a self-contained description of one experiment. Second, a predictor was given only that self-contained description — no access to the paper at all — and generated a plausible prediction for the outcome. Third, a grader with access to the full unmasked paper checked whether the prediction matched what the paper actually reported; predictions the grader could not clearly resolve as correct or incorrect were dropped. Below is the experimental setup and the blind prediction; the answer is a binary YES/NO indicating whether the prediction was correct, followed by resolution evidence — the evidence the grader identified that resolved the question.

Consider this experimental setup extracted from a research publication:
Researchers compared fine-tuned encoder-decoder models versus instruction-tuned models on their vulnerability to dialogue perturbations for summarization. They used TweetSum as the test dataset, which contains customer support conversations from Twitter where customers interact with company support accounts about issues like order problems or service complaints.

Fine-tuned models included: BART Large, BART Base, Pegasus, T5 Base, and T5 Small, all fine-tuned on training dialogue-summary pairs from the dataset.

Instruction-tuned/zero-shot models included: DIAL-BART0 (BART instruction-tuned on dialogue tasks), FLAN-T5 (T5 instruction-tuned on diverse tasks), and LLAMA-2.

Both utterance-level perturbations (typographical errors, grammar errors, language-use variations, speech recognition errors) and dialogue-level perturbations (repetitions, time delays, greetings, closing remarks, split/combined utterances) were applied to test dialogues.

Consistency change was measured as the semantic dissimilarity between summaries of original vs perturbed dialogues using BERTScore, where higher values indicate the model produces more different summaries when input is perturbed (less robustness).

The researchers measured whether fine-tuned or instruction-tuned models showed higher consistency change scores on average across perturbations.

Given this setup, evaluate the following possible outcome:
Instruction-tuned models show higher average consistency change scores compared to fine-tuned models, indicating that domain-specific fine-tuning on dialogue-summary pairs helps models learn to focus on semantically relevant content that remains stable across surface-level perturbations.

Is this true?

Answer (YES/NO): YES